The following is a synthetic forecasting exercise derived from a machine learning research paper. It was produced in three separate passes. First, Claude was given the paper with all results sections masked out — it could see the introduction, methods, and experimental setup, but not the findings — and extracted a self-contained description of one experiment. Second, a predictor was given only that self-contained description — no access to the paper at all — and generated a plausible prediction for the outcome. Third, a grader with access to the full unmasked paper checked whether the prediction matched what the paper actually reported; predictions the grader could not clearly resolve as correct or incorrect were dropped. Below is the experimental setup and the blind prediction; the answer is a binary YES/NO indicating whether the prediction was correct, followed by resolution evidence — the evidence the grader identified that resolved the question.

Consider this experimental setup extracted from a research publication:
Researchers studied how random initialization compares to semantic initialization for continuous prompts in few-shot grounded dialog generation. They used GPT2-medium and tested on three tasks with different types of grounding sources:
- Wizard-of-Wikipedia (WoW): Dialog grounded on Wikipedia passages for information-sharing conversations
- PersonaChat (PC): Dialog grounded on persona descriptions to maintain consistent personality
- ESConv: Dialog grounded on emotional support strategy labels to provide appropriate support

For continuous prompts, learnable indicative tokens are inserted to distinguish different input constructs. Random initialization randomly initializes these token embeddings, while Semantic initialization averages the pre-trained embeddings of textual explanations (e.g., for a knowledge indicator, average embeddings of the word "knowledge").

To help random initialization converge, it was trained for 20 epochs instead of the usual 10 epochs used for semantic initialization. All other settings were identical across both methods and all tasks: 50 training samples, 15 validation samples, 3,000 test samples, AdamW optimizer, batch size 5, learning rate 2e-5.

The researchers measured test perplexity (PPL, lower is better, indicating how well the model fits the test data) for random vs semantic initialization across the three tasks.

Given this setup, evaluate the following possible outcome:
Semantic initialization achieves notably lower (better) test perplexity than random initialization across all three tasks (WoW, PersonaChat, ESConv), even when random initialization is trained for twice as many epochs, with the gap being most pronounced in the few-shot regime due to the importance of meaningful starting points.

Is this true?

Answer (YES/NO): YES